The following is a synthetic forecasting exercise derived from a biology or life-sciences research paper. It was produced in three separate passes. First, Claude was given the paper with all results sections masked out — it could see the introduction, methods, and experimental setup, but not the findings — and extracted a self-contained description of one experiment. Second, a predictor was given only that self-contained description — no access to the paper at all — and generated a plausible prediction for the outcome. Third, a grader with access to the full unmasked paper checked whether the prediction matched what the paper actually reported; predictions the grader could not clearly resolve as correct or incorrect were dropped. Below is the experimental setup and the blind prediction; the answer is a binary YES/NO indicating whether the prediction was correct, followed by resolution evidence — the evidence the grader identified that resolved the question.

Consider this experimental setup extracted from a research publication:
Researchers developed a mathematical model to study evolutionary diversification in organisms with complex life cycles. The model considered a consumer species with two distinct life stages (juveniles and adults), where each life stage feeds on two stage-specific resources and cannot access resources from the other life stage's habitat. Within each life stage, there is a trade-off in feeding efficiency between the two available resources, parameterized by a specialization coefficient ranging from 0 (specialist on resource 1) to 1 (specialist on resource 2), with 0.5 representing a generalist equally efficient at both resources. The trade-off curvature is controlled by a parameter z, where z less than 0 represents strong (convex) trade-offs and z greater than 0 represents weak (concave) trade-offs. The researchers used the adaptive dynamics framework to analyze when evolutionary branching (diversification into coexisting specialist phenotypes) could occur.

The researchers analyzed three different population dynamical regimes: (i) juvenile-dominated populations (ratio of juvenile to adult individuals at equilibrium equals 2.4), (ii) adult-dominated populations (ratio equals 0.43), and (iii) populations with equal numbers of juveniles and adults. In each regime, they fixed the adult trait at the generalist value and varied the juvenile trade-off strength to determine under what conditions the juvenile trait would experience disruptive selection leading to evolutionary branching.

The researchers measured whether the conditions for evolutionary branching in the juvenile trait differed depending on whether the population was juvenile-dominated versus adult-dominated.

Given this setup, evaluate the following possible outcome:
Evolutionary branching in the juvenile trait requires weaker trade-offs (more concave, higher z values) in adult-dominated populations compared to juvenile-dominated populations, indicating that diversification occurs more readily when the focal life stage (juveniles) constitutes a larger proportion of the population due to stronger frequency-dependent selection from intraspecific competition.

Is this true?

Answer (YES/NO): NO